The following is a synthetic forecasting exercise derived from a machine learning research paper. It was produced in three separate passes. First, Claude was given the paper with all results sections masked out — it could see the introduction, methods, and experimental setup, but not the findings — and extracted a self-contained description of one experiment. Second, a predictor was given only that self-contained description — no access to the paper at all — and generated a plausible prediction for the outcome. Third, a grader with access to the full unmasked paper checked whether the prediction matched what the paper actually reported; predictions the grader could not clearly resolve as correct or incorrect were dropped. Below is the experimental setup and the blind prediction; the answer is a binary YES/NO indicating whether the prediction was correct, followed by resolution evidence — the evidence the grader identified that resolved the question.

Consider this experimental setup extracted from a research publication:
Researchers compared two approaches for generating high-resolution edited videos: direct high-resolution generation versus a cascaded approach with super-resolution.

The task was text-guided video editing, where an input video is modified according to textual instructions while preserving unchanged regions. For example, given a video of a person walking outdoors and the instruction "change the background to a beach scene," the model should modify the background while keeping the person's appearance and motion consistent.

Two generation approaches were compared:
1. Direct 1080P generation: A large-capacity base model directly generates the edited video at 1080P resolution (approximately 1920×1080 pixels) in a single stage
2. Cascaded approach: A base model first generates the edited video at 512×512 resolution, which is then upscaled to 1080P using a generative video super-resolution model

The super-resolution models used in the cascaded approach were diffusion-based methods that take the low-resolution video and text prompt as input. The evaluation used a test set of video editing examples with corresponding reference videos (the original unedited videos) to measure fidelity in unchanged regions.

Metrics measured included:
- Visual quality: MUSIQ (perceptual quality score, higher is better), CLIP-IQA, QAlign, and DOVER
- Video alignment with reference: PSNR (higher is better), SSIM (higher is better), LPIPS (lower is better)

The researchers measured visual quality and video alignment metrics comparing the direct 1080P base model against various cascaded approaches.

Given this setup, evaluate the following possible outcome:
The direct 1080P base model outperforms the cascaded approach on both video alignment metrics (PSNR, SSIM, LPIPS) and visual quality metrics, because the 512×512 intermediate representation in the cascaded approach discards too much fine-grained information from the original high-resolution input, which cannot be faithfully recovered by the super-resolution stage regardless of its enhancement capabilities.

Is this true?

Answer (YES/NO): NO